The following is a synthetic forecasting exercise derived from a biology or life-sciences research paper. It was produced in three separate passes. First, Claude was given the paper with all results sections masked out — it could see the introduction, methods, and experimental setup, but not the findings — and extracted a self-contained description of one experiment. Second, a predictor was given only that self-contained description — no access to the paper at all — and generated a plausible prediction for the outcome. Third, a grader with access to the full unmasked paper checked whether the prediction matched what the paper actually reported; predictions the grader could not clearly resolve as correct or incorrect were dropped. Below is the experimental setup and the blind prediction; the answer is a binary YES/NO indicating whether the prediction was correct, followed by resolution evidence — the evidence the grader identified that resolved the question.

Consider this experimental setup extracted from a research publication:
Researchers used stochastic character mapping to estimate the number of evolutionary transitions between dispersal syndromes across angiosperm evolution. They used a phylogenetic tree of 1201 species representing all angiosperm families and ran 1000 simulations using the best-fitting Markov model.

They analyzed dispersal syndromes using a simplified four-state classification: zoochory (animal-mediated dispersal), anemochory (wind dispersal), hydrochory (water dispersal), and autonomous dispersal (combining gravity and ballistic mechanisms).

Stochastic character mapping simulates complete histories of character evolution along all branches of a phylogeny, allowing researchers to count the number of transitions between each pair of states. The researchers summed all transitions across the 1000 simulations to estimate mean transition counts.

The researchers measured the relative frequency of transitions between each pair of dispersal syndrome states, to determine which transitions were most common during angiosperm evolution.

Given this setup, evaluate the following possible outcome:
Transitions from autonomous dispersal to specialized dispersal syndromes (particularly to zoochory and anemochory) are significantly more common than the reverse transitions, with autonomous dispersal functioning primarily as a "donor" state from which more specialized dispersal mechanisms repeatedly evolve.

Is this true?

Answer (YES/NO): YES